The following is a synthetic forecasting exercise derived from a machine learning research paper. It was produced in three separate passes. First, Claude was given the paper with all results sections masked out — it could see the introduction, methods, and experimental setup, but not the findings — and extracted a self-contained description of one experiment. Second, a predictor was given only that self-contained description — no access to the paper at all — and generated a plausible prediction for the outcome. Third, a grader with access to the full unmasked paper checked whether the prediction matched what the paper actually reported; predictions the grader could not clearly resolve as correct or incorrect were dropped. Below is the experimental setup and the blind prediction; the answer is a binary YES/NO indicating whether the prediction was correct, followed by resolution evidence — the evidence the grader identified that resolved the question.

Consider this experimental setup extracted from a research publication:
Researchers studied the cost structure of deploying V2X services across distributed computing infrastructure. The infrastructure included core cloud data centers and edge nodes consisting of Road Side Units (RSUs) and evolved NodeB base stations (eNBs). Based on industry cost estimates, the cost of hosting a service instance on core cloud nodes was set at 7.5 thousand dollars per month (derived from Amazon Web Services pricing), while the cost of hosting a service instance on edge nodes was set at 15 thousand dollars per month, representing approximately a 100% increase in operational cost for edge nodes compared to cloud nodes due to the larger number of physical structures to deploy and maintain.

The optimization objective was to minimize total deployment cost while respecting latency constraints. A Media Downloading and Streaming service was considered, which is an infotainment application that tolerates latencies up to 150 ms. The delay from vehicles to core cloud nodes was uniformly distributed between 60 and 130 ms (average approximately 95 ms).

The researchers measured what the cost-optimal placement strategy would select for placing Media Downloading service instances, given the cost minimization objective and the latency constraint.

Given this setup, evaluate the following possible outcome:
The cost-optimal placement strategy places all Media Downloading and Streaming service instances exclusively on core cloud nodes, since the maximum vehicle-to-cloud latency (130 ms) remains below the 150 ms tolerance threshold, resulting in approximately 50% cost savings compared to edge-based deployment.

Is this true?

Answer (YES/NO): NO